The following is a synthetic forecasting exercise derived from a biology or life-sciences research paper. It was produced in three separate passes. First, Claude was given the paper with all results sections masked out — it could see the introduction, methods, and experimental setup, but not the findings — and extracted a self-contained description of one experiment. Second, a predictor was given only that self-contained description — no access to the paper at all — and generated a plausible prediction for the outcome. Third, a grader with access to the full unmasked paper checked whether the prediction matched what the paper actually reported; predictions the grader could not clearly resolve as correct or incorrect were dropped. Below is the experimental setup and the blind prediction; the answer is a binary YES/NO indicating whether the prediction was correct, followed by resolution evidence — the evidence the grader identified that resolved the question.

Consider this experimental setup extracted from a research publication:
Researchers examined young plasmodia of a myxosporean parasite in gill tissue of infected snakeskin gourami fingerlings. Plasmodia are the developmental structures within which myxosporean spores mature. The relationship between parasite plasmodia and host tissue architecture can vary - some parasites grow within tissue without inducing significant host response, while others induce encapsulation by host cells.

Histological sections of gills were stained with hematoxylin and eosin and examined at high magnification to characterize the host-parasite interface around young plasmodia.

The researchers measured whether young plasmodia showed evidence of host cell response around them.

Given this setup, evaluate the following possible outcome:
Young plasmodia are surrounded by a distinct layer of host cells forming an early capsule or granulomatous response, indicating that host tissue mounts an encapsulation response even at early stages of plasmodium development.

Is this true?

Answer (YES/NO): YES